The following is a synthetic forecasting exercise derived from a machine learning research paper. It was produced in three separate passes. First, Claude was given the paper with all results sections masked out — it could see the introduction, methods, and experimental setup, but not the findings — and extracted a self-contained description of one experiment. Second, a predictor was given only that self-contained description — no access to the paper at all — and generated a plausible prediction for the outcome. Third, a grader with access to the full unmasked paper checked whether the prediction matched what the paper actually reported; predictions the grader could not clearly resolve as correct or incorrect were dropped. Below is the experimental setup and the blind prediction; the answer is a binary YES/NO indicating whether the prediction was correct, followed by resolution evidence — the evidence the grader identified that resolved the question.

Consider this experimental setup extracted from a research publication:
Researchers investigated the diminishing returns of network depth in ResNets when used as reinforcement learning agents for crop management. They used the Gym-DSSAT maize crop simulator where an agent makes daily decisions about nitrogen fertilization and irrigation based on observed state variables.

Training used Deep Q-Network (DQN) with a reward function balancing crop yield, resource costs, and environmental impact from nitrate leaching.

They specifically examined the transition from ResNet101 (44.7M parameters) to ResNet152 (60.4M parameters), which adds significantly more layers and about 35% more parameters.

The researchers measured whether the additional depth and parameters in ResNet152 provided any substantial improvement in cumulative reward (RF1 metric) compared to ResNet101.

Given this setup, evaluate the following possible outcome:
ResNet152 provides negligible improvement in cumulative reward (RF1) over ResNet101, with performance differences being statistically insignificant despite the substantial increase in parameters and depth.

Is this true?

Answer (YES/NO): YES